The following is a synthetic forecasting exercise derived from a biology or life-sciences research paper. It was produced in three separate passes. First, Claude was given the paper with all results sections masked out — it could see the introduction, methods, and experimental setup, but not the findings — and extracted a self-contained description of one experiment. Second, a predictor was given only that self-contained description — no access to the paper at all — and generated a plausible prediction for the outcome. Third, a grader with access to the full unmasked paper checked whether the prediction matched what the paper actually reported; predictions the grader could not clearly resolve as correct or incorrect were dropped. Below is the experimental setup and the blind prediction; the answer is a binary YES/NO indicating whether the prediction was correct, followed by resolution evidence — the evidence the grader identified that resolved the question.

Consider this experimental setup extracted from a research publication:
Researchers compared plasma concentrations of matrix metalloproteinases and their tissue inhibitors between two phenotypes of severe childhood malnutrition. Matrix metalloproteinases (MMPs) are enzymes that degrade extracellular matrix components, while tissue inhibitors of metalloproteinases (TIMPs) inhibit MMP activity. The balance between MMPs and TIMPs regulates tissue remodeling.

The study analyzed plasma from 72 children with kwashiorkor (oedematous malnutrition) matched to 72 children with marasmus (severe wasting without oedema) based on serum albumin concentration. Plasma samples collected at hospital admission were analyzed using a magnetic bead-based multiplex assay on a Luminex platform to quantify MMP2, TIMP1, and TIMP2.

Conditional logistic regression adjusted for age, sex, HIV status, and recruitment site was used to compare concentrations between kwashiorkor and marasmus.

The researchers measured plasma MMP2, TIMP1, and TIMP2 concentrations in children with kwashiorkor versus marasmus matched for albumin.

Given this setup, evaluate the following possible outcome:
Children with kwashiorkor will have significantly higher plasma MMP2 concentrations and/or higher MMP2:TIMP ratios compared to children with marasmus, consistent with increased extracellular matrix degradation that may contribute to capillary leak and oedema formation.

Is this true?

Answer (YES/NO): YES